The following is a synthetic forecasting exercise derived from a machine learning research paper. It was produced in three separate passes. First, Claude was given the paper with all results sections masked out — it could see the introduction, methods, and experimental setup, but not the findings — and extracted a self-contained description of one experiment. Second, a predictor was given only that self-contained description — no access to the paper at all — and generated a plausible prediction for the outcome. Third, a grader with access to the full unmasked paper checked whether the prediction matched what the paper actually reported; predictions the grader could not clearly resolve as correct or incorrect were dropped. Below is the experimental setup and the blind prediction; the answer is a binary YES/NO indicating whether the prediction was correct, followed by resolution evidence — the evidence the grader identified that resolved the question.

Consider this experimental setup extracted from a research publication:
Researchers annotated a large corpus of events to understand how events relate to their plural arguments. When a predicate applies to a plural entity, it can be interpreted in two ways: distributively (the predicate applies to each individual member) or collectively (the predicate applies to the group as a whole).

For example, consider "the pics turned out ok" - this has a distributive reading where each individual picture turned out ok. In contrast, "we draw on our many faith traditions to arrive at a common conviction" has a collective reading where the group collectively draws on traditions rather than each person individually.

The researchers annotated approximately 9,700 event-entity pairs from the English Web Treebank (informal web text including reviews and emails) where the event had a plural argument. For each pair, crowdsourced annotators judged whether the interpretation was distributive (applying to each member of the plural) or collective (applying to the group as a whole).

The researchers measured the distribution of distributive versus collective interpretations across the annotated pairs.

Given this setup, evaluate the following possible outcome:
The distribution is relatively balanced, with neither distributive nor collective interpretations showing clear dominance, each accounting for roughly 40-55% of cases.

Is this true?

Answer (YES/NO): YES